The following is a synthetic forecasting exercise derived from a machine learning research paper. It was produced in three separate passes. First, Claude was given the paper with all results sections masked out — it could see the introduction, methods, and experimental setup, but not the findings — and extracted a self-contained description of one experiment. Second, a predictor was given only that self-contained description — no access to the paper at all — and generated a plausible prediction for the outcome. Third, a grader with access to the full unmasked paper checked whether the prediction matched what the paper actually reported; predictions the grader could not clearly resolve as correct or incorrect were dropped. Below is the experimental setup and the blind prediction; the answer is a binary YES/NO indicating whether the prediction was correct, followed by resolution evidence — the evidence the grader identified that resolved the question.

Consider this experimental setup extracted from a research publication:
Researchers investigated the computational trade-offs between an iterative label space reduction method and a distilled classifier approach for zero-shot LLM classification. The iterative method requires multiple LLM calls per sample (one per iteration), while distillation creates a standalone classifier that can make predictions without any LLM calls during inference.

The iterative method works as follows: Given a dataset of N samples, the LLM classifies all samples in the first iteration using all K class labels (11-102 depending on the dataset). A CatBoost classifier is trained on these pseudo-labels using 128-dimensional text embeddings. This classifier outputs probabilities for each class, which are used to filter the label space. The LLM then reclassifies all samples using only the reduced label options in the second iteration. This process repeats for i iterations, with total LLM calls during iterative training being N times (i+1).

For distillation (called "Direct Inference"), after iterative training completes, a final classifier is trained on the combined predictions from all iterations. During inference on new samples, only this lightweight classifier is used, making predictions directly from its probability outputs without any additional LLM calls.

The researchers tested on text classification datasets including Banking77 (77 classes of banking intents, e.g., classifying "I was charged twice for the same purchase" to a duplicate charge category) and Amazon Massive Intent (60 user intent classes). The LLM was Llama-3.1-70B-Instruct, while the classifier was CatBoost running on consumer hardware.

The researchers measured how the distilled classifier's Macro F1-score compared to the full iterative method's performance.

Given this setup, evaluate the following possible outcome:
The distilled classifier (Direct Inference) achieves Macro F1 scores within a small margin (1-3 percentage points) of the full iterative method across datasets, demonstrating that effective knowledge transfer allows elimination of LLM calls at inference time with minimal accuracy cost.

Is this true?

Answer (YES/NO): YES